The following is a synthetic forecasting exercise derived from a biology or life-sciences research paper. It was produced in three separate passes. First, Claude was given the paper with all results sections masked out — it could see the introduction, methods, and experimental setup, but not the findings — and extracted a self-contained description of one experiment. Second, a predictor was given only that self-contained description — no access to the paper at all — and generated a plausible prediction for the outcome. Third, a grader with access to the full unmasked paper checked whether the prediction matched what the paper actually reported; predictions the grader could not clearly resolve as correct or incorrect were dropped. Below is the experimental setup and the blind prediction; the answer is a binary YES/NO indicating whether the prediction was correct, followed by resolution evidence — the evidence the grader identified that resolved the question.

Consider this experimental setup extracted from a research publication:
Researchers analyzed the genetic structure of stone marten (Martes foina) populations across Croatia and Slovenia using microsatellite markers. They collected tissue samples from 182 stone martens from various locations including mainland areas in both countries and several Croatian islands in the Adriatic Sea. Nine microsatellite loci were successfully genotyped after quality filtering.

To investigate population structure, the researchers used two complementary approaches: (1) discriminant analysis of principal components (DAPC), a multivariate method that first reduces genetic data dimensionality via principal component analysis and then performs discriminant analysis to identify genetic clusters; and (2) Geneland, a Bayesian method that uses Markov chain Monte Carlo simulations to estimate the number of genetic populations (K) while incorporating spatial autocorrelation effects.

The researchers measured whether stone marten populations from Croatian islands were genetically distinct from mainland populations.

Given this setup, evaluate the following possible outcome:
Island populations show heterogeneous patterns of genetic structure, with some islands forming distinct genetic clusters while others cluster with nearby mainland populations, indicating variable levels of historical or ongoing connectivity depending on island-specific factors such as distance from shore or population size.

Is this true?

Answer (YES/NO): YES